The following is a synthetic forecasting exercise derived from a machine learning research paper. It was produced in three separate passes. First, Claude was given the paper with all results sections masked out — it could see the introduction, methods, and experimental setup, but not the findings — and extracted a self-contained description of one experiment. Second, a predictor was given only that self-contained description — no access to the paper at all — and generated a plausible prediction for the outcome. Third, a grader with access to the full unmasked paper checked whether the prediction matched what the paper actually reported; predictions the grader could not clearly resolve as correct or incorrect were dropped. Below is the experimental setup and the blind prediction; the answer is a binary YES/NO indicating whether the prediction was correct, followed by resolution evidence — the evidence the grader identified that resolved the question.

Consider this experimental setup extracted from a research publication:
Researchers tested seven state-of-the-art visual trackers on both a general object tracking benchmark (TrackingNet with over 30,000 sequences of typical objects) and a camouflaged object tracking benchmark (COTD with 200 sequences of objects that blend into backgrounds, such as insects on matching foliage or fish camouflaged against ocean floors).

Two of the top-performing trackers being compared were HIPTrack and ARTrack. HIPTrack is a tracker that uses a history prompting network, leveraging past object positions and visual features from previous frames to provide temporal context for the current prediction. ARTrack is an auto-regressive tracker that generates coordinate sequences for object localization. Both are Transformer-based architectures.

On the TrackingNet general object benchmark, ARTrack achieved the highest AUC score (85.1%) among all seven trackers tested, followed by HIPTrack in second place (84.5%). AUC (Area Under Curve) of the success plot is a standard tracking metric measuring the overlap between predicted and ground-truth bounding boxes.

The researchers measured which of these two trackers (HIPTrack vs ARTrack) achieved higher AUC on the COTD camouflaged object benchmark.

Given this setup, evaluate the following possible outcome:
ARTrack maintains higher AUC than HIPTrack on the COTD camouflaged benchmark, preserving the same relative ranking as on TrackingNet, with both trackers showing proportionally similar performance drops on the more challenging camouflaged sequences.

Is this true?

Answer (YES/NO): NO